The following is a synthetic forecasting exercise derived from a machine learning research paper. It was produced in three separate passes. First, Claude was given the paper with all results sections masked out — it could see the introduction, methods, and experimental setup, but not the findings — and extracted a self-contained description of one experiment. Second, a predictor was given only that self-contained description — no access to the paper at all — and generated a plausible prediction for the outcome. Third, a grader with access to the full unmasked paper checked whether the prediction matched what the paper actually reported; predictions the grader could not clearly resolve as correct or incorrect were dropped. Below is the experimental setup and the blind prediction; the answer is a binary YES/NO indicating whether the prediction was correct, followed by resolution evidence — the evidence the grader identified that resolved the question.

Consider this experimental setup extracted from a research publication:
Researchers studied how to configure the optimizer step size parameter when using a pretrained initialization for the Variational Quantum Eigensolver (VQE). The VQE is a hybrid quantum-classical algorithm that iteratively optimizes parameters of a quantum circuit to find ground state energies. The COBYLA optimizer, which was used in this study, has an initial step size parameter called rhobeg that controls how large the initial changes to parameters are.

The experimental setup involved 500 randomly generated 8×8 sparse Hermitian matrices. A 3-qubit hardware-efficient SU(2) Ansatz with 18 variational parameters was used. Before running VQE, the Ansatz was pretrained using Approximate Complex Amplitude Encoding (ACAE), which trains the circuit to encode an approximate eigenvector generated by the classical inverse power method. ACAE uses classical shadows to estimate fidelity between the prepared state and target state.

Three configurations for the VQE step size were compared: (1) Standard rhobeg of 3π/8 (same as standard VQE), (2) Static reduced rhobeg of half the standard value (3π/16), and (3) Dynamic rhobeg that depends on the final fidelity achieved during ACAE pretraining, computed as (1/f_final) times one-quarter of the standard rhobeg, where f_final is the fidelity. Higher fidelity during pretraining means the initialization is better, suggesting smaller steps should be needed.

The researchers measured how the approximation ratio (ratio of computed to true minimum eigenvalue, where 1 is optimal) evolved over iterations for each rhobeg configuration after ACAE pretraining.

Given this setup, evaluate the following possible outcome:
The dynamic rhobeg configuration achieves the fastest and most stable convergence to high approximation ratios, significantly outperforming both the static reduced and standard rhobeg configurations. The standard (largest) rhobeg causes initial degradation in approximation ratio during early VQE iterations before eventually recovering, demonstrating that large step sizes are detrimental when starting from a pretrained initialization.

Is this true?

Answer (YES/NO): NO